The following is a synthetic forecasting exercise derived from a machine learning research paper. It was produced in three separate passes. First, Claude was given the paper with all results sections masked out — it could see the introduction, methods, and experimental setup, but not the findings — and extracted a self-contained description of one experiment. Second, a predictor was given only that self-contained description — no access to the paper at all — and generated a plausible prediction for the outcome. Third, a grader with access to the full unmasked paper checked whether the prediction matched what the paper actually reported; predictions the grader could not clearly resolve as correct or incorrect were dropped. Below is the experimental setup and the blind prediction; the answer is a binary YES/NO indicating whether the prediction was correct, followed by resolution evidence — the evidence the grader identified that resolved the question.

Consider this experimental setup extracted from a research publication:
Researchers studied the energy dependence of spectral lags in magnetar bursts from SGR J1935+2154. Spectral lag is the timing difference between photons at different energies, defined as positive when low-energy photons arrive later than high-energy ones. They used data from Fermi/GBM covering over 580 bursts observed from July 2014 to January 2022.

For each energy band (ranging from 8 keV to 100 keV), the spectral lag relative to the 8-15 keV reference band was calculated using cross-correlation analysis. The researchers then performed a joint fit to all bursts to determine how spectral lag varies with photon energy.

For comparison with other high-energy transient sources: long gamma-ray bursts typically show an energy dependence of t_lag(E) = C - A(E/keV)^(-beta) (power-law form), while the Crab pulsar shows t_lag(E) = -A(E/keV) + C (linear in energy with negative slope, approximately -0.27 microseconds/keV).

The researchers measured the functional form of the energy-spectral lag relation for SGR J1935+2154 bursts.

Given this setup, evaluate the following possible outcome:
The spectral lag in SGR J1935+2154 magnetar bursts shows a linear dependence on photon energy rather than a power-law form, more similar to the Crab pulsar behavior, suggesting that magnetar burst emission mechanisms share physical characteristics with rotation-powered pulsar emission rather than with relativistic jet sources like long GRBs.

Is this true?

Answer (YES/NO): NO